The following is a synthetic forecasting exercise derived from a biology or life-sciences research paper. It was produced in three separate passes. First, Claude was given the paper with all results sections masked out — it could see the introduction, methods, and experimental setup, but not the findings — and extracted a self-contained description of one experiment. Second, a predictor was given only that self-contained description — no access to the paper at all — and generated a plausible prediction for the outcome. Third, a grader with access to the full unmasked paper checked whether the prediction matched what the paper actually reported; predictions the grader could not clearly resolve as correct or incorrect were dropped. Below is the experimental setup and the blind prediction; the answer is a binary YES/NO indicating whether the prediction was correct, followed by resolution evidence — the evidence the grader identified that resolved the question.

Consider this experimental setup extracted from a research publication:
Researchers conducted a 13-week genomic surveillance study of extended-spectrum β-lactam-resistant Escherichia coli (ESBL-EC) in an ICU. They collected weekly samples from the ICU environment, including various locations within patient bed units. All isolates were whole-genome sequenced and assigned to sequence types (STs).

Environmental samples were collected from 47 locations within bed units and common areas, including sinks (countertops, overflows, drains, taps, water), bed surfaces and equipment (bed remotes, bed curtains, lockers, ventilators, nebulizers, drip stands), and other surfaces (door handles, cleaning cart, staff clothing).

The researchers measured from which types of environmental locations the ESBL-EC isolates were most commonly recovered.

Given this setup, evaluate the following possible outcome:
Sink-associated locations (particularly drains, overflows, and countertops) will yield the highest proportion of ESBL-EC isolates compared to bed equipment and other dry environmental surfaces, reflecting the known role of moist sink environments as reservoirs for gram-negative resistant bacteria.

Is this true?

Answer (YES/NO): YES